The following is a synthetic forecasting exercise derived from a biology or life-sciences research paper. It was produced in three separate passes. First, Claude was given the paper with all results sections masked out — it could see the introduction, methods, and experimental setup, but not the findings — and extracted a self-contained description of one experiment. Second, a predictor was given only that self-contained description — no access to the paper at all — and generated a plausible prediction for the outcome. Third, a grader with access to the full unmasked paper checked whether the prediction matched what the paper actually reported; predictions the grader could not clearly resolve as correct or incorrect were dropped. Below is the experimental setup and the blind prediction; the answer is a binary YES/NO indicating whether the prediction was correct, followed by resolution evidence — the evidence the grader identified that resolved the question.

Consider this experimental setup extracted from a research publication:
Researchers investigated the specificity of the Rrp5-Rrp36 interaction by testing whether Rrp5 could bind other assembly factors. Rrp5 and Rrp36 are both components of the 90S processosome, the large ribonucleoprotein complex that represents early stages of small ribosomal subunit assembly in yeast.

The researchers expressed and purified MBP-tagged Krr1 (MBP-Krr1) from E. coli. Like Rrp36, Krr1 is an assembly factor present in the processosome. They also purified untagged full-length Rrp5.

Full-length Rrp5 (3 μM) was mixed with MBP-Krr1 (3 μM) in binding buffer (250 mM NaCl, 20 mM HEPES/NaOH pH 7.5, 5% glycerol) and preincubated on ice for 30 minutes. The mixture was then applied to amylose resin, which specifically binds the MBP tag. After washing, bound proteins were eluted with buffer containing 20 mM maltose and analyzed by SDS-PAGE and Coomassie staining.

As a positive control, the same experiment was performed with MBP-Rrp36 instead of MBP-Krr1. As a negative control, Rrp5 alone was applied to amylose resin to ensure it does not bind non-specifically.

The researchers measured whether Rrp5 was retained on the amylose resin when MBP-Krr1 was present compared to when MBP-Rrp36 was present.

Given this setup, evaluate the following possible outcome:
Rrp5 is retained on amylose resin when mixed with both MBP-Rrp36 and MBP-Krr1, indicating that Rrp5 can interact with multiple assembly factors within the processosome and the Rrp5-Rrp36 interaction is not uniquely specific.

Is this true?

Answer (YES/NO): YES